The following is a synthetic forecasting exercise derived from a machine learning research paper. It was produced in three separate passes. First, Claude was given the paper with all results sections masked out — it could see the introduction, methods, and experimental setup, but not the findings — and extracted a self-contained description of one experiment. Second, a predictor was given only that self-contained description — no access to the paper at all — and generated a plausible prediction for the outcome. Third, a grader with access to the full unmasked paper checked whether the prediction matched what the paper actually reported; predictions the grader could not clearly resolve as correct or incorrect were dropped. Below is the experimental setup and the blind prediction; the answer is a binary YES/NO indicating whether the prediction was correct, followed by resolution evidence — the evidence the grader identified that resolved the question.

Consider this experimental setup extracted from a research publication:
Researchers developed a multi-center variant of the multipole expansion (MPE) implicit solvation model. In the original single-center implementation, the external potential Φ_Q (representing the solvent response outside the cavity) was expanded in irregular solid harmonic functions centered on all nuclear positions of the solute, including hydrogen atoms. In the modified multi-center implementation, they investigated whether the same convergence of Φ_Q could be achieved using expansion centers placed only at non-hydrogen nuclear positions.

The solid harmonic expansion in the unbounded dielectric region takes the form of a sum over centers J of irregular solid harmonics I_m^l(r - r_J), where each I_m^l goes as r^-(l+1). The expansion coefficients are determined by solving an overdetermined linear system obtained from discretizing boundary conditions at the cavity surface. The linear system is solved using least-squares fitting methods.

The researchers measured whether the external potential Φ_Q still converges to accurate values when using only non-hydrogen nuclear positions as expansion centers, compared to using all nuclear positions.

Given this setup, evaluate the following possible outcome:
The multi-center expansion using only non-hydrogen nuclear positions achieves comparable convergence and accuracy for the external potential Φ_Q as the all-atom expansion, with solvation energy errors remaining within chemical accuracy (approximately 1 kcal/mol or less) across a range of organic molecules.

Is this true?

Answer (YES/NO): YES